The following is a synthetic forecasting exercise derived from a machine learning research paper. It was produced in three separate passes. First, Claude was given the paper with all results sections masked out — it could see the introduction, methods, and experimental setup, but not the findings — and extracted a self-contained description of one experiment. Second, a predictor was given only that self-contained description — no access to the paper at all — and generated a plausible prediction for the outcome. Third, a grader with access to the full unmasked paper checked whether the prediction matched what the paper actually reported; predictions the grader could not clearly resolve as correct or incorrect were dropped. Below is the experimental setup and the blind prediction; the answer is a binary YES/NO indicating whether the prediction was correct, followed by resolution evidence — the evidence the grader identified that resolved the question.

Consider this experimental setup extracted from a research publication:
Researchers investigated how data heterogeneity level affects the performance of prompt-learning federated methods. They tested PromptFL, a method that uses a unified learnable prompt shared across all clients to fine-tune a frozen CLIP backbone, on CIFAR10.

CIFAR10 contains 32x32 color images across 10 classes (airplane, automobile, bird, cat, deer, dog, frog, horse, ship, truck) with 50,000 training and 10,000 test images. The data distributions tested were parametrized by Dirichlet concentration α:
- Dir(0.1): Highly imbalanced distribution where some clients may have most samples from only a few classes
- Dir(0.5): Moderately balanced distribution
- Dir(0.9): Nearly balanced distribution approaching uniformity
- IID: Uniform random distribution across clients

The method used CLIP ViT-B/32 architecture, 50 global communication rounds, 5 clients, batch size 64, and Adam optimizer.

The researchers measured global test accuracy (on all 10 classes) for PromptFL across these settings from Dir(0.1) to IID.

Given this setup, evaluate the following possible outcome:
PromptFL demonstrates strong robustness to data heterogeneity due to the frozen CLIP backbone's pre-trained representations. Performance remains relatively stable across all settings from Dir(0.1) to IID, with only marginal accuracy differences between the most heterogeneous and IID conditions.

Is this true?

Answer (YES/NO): NO